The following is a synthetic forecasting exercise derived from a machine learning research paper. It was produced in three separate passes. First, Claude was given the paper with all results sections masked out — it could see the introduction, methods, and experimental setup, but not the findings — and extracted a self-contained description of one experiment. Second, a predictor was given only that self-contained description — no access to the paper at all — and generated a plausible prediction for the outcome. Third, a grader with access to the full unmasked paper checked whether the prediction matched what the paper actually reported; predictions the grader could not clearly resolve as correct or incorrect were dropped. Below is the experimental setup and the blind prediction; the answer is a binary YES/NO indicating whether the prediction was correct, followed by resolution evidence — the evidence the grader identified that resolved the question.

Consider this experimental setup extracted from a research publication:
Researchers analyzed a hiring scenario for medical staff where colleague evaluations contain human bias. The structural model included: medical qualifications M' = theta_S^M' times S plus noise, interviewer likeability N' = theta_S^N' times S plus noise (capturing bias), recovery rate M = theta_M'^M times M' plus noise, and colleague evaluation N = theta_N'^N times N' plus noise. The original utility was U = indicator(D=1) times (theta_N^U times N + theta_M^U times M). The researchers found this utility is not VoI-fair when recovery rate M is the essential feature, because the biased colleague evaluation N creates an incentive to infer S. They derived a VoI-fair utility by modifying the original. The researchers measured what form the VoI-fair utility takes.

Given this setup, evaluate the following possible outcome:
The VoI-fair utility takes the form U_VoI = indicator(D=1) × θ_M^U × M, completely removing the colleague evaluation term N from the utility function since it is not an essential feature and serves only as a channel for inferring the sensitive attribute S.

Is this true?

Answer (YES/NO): NO